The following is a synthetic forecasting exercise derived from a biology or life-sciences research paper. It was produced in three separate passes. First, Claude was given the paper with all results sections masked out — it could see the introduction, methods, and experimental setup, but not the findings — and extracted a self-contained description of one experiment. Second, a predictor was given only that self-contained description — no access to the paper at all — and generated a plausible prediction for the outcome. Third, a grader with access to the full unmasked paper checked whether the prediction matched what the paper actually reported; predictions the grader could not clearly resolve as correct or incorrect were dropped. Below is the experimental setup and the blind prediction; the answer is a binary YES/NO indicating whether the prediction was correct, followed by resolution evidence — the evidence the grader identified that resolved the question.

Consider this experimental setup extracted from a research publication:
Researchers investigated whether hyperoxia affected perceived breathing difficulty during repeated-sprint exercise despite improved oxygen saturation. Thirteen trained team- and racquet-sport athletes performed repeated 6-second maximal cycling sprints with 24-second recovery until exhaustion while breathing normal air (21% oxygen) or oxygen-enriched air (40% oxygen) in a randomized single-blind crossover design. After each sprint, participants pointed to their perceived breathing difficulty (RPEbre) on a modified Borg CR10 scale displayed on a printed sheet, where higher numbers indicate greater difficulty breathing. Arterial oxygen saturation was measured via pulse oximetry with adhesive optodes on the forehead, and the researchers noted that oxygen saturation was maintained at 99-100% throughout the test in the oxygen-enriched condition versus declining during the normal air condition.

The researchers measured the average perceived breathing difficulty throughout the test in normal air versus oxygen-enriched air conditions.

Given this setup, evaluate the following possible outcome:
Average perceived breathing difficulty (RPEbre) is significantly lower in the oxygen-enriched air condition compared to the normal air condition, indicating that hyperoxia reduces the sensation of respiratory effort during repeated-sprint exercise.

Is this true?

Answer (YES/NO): NO